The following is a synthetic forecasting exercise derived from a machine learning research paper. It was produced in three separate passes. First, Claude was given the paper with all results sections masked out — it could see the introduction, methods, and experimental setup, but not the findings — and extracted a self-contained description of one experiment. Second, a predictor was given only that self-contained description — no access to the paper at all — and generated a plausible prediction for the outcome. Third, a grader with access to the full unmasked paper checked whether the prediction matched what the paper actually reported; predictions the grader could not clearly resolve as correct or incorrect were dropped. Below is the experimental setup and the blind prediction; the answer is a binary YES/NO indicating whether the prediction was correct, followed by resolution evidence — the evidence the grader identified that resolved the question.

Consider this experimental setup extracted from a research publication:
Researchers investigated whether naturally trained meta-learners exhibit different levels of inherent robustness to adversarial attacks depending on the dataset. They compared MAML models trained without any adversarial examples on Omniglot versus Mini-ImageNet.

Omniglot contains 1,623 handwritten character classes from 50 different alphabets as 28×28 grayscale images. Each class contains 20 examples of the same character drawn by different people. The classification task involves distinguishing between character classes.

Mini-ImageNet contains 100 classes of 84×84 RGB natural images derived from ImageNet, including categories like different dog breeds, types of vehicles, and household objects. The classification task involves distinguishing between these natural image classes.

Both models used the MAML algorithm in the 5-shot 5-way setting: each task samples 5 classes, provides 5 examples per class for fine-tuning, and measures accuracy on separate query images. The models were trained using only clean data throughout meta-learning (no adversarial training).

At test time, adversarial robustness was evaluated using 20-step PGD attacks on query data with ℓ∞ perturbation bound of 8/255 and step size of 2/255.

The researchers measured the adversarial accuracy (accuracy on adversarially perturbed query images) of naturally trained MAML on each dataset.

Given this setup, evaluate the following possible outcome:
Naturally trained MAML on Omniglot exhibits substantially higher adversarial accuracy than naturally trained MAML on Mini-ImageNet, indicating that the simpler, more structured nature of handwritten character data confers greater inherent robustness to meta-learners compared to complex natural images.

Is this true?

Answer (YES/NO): YES